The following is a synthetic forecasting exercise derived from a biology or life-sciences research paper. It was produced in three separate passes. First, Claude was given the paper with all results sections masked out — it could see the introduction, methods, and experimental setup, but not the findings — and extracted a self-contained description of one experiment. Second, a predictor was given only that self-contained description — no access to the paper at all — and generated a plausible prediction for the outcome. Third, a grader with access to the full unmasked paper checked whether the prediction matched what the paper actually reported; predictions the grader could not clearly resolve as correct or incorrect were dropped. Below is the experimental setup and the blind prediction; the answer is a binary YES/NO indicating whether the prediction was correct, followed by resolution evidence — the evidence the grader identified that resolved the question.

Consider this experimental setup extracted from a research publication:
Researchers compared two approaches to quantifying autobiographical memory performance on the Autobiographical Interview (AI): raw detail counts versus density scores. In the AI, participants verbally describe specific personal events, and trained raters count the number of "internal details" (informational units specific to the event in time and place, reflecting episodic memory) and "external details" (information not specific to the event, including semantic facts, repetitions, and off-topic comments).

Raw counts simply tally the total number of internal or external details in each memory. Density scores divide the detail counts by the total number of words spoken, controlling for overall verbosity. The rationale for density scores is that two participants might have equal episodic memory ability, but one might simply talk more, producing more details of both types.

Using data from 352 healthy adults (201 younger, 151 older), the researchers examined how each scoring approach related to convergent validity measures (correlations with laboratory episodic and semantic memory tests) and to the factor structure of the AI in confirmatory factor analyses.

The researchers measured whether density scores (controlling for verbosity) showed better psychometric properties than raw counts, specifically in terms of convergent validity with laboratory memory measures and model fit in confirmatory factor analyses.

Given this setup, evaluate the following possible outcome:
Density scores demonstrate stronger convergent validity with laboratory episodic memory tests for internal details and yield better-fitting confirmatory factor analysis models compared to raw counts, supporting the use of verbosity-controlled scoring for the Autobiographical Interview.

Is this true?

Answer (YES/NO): NO